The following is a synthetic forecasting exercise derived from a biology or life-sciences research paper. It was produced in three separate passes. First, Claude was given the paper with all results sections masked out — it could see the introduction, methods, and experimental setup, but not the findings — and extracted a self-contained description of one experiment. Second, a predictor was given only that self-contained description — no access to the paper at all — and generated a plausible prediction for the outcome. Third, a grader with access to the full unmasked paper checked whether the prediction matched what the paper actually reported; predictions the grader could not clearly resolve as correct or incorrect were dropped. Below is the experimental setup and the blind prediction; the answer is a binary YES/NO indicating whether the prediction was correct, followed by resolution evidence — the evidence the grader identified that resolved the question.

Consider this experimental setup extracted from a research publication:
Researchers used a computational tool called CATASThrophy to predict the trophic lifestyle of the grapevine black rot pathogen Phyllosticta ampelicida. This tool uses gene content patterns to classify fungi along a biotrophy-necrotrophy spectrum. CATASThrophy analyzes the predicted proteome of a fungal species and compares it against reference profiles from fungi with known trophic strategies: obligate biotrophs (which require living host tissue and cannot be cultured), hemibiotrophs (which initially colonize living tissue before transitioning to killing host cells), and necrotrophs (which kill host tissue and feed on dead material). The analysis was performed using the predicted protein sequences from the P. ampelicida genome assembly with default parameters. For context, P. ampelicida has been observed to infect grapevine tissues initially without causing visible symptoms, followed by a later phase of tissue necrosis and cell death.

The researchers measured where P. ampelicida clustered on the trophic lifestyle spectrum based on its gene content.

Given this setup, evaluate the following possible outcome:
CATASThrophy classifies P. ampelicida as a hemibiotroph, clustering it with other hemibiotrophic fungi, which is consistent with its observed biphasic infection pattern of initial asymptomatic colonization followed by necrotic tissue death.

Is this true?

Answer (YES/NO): NO